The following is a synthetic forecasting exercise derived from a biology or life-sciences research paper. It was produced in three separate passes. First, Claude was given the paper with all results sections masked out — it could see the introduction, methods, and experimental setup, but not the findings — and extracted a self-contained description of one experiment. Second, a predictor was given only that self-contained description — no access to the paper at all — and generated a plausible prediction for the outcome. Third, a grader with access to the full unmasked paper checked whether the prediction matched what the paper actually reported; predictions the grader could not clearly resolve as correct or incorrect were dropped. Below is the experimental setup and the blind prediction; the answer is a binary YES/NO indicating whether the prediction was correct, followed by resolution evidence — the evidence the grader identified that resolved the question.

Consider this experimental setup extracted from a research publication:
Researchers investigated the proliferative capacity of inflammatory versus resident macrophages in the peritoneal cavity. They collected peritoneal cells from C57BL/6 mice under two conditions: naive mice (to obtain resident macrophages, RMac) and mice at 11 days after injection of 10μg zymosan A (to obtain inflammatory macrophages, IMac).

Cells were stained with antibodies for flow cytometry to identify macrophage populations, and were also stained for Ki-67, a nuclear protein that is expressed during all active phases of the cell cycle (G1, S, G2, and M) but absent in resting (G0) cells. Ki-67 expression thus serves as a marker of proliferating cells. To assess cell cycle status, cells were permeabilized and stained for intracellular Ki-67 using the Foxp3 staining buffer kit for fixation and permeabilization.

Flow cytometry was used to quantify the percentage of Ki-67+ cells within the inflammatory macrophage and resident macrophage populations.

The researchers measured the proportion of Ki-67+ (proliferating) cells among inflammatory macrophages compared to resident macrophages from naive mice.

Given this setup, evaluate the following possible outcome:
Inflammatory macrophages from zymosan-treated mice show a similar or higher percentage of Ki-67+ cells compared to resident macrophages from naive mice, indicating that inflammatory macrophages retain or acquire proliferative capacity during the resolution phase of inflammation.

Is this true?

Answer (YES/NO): YES